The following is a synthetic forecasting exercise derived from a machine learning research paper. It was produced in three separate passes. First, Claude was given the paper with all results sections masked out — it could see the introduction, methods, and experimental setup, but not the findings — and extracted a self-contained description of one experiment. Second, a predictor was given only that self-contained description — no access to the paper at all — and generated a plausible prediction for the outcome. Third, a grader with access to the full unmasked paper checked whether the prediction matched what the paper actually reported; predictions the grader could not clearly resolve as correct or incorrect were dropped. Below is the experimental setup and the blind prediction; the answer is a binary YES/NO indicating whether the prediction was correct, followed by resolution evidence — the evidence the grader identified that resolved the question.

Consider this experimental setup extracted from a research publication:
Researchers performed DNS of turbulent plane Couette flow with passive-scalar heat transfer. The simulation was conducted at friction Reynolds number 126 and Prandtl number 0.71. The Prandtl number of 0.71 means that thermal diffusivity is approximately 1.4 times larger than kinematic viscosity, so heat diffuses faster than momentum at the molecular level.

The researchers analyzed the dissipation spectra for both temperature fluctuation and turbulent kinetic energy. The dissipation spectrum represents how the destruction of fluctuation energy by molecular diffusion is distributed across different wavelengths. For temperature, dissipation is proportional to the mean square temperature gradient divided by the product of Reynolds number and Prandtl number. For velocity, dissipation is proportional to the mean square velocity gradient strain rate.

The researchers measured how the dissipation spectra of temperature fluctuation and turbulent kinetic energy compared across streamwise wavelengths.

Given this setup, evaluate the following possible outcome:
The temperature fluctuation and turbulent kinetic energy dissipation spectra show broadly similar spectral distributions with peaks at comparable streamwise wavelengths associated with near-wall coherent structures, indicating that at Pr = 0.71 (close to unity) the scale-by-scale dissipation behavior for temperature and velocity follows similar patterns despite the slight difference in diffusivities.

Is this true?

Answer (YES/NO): NO